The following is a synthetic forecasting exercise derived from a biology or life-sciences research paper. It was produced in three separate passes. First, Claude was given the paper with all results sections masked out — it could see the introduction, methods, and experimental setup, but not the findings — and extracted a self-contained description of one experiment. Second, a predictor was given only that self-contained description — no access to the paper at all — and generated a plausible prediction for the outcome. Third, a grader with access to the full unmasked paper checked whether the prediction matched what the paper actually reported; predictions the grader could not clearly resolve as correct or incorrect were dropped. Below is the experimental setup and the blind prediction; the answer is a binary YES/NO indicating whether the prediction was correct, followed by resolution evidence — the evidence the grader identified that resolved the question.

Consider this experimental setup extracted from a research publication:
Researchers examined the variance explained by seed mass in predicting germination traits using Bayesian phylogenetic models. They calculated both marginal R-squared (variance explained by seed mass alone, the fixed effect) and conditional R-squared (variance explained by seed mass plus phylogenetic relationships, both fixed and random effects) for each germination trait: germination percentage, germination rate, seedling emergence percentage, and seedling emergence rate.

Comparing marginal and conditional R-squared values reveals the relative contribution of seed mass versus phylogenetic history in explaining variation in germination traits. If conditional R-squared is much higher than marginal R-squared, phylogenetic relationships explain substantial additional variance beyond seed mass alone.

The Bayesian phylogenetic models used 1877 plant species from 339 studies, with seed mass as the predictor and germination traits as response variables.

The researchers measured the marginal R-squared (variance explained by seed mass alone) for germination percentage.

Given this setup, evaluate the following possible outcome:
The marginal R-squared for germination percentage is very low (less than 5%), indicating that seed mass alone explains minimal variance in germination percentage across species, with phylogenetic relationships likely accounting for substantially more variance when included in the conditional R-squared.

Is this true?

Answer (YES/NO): YES